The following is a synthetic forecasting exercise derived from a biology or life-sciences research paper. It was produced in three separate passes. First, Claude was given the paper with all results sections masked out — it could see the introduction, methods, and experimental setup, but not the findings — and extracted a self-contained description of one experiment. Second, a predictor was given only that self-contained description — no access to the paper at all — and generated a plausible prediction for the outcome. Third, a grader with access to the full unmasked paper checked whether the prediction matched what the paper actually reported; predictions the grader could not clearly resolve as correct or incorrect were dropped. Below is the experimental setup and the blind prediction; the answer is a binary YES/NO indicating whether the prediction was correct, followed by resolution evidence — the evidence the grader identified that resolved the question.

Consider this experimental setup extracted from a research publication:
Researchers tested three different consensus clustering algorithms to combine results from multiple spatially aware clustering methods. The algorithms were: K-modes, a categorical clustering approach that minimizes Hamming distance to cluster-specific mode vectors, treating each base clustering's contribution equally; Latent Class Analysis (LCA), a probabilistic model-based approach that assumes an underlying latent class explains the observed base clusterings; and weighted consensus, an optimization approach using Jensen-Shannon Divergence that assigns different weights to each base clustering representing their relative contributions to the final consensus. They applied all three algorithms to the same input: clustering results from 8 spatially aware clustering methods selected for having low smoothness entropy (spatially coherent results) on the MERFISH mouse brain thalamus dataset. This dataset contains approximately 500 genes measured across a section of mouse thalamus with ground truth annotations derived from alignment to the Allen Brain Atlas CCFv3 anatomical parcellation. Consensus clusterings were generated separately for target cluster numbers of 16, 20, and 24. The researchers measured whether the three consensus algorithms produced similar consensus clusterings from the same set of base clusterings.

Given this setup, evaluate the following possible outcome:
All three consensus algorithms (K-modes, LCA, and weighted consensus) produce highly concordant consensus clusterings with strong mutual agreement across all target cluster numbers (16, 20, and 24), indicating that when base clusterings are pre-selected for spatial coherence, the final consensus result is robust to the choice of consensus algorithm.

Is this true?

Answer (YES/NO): NO